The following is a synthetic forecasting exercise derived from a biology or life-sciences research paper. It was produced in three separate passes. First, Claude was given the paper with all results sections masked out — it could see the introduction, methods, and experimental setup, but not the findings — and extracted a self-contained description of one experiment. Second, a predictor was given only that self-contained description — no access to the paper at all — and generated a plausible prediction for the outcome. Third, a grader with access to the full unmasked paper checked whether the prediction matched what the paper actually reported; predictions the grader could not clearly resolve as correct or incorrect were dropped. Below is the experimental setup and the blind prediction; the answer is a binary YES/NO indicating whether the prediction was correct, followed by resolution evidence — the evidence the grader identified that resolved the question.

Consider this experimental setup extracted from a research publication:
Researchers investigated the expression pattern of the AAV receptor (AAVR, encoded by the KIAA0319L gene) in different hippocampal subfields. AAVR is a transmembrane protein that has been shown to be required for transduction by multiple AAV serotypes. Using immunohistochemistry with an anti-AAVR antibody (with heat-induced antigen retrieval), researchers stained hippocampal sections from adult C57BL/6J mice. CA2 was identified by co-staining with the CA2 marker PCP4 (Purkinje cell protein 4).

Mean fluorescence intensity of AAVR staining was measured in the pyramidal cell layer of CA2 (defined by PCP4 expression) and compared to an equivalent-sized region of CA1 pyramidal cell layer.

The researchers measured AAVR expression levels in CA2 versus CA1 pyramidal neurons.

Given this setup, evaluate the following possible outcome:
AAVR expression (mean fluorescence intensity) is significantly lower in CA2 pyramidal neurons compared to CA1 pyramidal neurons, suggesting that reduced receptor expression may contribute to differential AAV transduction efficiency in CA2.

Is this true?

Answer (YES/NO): NO